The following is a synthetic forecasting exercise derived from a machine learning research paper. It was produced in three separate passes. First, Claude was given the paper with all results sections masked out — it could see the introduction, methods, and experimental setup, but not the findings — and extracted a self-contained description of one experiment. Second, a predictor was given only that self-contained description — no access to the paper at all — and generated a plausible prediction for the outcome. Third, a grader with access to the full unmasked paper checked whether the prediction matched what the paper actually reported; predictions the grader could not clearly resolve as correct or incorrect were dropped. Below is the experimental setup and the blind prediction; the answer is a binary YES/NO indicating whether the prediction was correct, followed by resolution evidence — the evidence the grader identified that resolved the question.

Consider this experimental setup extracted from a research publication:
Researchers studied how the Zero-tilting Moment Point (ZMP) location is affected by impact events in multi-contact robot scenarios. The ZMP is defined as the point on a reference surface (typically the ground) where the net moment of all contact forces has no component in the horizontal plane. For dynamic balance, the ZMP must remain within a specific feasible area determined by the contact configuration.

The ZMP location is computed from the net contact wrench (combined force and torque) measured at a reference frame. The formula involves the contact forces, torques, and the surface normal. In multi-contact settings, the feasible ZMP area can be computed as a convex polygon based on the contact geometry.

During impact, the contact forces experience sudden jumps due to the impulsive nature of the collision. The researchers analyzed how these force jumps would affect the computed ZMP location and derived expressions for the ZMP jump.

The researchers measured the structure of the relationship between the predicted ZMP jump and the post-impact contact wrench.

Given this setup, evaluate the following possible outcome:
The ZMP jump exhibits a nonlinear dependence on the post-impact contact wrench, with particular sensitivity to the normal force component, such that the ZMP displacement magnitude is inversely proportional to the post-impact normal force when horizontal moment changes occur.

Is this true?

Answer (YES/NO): YES